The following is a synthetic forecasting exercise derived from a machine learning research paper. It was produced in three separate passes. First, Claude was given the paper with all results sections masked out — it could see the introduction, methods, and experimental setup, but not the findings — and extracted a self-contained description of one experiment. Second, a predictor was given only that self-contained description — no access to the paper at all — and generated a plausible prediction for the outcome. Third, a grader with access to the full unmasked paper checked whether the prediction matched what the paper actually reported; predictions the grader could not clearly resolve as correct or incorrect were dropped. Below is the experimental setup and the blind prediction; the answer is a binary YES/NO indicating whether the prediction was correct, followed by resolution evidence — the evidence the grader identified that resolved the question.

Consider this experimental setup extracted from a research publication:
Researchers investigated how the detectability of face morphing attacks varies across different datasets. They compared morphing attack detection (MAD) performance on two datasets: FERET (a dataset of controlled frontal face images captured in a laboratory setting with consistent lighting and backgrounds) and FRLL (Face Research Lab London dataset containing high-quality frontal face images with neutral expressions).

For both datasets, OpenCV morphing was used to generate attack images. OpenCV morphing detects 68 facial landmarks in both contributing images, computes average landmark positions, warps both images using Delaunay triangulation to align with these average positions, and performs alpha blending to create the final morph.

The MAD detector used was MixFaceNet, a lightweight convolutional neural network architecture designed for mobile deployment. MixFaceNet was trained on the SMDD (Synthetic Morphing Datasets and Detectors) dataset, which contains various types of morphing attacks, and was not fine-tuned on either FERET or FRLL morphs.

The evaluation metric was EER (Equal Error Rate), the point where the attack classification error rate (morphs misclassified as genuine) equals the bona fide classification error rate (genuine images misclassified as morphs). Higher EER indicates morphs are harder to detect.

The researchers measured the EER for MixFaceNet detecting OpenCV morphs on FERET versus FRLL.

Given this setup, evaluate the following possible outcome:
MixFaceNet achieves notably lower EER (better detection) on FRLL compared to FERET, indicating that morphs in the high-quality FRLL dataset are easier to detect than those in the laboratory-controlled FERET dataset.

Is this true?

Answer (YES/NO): YES